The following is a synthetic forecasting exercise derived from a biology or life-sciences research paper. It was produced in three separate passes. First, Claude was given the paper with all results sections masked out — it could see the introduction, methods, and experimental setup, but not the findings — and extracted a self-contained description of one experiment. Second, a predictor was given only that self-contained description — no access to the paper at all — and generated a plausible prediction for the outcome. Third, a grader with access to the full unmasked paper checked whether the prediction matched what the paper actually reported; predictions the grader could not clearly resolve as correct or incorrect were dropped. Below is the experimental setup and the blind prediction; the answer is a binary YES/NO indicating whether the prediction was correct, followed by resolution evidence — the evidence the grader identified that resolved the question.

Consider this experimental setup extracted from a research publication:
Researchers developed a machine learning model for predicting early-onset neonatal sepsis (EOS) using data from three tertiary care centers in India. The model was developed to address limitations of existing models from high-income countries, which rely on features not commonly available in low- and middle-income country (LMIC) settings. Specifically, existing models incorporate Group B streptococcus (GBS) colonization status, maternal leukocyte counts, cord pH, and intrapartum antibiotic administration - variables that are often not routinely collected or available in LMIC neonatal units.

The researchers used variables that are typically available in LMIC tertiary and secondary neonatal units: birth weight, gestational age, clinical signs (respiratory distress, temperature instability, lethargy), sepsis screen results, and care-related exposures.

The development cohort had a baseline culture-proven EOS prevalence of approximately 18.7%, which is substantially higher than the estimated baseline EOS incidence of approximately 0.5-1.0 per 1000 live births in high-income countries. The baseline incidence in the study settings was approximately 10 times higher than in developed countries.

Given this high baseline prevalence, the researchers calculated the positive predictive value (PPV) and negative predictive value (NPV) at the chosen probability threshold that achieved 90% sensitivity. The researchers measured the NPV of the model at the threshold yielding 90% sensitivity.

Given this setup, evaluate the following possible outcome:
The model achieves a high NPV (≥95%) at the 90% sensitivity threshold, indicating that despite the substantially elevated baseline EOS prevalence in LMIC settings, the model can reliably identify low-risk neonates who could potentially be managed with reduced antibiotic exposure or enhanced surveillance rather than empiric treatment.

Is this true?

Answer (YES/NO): YES